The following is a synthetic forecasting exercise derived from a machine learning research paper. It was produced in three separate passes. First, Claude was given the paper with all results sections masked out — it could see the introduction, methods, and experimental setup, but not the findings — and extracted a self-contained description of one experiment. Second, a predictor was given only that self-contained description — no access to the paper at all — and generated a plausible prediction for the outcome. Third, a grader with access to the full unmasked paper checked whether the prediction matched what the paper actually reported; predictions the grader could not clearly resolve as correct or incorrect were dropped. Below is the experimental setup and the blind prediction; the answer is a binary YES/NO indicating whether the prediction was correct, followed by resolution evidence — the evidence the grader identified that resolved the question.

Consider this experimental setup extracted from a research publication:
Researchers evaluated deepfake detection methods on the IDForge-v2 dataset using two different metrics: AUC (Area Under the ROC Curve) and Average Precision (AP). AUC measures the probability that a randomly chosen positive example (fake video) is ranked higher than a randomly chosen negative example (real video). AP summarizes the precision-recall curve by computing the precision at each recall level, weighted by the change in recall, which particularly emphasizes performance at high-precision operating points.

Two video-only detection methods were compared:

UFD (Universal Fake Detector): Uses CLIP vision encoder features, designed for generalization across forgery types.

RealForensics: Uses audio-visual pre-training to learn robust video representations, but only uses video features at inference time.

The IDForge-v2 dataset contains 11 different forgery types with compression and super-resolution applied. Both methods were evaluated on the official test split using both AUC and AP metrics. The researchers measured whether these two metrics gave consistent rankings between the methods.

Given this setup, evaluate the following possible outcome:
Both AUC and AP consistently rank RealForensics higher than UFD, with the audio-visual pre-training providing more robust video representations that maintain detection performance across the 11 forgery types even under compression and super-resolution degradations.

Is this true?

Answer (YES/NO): YES